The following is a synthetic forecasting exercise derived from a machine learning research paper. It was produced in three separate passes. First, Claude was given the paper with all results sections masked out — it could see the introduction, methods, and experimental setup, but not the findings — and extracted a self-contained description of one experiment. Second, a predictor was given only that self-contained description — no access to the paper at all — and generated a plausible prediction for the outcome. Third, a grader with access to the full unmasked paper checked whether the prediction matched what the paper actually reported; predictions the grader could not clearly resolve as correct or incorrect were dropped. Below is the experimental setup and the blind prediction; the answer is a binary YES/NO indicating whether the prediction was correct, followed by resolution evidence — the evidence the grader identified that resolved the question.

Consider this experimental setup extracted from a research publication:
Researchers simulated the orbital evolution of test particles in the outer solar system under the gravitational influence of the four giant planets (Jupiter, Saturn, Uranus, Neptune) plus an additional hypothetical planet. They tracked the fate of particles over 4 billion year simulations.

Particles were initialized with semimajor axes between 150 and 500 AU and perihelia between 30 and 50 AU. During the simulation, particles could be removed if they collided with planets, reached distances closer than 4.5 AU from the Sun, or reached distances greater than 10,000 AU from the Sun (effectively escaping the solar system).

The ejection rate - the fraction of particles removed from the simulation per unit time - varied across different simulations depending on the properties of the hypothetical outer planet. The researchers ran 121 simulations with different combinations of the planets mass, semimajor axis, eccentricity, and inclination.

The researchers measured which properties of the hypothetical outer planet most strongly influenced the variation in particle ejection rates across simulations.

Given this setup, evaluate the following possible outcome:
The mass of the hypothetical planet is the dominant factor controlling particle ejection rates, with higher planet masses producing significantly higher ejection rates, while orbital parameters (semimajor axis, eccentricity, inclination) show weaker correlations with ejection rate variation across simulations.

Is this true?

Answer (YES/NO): NO